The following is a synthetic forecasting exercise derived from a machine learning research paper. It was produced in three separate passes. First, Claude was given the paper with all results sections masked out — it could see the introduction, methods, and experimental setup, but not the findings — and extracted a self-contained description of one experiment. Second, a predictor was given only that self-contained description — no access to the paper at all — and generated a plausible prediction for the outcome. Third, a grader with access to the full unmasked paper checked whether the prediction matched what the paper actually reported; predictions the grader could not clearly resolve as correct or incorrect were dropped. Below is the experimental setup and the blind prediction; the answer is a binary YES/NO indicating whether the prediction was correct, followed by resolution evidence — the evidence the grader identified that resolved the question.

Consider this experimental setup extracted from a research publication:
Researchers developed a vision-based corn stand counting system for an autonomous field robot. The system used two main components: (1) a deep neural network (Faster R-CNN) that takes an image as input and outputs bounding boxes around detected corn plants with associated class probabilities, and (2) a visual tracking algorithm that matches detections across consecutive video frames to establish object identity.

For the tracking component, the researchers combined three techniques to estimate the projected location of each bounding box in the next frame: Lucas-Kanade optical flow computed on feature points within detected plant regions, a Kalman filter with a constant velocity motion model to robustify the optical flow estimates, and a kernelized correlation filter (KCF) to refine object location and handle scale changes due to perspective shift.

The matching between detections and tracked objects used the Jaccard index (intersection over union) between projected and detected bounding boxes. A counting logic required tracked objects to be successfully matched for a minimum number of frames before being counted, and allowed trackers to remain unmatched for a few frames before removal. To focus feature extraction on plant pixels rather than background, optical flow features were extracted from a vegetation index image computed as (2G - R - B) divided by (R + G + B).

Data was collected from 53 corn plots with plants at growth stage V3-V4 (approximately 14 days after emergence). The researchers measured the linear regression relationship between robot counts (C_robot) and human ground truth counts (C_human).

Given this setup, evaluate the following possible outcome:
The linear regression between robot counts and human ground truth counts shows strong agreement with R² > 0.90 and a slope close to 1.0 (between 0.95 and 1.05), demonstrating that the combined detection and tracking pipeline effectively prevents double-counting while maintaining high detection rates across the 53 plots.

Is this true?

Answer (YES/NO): YES